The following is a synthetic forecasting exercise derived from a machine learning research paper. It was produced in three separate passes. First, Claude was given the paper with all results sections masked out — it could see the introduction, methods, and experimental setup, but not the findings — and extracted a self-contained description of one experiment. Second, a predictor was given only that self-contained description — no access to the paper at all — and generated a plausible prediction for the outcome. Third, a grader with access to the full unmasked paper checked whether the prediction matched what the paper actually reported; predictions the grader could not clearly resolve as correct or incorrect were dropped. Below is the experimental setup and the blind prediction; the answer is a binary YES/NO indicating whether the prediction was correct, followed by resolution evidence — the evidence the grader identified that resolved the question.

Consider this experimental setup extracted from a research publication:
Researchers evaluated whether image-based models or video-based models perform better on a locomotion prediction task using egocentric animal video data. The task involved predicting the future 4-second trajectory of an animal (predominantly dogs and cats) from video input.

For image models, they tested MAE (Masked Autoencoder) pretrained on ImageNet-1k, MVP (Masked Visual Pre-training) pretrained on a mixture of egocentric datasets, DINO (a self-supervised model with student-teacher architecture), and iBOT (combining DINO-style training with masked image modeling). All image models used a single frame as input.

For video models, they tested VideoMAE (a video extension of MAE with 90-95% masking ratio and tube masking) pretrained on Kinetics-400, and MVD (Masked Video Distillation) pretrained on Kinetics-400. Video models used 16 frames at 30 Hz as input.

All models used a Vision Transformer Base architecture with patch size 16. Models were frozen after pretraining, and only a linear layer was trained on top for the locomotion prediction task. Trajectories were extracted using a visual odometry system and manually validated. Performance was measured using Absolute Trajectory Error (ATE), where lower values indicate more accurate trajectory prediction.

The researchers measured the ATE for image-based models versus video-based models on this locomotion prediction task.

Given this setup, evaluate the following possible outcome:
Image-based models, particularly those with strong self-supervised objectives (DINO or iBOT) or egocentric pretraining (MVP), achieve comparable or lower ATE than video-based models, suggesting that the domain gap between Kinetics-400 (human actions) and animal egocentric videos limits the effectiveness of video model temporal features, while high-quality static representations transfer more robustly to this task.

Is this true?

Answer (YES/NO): NO